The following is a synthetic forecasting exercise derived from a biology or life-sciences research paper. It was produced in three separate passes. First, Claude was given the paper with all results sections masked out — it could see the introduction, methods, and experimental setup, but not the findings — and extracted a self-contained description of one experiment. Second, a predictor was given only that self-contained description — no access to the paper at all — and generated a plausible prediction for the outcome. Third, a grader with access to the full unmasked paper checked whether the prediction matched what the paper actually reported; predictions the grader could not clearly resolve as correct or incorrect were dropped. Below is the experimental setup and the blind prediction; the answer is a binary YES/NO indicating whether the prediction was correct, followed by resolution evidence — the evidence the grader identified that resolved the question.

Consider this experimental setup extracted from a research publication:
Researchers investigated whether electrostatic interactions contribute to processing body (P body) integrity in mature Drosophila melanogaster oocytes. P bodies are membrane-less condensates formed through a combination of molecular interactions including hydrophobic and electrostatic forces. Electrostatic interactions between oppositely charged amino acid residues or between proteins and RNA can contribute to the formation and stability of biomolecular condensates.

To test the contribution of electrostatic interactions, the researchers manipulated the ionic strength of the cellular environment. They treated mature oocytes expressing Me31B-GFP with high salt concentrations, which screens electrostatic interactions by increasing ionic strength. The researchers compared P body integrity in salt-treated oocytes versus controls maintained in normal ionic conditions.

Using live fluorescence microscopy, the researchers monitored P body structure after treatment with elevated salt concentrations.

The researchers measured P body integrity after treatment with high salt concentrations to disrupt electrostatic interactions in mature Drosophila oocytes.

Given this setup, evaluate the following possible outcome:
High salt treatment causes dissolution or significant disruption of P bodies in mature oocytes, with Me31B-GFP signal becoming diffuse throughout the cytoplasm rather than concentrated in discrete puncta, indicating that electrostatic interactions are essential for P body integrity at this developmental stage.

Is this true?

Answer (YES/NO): YES